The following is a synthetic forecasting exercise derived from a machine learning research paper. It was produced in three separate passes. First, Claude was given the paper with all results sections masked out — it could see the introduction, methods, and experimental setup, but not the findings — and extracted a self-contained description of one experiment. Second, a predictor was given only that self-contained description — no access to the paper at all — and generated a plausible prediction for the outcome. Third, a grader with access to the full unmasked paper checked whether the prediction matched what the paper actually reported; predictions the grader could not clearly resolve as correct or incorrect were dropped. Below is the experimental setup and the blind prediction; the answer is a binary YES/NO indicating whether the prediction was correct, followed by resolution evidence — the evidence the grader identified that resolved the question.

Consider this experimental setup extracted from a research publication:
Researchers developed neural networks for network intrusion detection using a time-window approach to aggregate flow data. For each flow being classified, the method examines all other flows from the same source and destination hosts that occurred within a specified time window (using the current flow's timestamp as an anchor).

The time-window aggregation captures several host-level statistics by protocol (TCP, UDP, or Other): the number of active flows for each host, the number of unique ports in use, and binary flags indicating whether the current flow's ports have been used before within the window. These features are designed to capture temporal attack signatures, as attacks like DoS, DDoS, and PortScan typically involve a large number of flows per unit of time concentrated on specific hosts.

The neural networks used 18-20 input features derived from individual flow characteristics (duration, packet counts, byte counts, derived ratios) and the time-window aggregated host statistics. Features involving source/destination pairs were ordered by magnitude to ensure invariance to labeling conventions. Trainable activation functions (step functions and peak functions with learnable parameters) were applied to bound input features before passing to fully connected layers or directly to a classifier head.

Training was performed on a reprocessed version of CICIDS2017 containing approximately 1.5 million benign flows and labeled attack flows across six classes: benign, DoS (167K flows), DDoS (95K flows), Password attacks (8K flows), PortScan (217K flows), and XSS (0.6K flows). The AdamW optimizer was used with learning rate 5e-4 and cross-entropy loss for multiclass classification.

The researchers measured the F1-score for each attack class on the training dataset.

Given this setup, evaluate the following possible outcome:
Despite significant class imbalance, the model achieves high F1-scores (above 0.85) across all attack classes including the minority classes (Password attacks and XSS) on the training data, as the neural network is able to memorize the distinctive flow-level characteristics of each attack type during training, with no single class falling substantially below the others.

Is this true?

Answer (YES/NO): NO